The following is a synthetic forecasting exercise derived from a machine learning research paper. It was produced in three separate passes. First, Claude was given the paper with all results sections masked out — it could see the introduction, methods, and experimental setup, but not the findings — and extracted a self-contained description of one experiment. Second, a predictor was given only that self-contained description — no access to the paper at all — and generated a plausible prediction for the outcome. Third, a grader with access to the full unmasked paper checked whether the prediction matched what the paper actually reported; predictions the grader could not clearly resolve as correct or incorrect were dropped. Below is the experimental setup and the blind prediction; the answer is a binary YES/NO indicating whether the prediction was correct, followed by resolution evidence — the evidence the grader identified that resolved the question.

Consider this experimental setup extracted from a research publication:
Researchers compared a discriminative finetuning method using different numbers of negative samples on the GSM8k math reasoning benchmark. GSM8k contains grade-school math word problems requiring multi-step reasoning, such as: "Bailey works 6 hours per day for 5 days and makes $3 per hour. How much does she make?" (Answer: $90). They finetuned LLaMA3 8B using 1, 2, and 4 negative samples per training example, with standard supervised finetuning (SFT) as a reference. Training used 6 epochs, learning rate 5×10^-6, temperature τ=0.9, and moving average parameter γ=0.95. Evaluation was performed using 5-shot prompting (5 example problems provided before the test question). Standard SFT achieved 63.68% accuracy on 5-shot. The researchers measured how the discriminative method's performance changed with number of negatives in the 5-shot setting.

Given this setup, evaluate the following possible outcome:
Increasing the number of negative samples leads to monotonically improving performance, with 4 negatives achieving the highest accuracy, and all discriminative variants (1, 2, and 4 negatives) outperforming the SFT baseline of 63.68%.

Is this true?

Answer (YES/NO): NO